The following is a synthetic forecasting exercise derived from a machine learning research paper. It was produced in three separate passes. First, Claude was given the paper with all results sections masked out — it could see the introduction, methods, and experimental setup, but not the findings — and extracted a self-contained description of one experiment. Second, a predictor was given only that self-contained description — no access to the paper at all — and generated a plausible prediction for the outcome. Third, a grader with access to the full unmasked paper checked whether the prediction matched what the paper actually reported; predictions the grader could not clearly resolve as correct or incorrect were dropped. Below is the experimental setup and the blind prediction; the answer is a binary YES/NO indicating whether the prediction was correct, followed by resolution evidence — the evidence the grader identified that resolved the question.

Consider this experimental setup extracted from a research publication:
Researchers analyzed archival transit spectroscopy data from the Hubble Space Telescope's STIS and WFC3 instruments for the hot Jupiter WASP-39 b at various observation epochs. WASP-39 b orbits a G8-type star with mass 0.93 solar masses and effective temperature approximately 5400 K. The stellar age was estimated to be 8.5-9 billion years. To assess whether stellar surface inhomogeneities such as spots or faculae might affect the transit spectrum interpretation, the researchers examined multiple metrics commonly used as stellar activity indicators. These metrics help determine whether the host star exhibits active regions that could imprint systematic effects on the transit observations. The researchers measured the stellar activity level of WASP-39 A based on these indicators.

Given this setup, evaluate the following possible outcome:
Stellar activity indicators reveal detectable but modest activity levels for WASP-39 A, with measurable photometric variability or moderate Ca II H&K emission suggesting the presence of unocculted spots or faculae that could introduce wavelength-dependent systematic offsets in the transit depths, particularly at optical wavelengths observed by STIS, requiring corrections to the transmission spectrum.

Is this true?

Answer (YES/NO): NO